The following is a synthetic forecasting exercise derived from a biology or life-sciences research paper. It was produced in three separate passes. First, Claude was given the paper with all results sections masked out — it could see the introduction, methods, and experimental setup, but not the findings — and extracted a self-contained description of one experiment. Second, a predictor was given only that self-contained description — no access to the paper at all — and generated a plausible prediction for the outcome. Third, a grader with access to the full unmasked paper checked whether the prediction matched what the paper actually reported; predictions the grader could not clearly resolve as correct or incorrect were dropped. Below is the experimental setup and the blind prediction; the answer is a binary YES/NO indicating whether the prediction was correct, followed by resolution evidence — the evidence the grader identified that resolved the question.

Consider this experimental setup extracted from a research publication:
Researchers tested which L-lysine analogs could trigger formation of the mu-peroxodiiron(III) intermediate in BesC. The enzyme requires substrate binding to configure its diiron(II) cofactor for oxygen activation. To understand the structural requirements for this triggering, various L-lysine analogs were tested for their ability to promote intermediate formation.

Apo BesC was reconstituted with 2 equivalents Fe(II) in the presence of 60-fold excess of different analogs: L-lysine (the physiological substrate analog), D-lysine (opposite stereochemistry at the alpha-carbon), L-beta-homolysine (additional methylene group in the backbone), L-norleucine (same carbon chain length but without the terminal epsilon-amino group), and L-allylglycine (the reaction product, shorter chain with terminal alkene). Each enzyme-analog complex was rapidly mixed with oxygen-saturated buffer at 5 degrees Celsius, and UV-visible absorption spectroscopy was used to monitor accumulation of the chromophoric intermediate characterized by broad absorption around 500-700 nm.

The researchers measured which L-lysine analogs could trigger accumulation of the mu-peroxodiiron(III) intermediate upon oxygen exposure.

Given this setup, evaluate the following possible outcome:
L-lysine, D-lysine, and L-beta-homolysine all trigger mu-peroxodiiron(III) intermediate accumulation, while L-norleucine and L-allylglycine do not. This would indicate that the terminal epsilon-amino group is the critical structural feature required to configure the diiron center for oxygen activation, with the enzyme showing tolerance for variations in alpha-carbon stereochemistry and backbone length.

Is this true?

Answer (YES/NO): NO